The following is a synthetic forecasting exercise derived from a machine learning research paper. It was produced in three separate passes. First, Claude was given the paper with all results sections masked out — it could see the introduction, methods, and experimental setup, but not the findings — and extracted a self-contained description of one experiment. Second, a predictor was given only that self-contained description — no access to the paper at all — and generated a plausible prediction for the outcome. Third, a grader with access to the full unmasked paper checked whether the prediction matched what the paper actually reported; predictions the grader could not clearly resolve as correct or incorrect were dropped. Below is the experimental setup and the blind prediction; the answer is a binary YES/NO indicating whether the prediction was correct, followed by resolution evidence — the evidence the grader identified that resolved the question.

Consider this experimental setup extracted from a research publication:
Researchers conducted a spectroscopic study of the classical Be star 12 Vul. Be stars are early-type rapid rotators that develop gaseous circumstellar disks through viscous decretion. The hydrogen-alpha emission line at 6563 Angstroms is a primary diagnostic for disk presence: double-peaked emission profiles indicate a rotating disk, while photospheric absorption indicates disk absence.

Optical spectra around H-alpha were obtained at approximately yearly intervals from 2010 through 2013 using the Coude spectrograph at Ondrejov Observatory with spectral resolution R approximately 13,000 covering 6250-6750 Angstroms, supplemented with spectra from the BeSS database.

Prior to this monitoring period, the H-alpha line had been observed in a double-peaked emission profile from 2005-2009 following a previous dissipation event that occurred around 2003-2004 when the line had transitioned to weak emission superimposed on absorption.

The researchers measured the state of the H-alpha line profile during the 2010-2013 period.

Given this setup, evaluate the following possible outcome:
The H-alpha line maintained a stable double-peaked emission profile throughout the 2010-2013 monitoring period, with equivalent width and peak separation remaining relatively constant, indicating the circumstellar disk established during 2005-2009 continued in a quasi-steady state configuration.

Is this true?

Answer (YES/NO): NO